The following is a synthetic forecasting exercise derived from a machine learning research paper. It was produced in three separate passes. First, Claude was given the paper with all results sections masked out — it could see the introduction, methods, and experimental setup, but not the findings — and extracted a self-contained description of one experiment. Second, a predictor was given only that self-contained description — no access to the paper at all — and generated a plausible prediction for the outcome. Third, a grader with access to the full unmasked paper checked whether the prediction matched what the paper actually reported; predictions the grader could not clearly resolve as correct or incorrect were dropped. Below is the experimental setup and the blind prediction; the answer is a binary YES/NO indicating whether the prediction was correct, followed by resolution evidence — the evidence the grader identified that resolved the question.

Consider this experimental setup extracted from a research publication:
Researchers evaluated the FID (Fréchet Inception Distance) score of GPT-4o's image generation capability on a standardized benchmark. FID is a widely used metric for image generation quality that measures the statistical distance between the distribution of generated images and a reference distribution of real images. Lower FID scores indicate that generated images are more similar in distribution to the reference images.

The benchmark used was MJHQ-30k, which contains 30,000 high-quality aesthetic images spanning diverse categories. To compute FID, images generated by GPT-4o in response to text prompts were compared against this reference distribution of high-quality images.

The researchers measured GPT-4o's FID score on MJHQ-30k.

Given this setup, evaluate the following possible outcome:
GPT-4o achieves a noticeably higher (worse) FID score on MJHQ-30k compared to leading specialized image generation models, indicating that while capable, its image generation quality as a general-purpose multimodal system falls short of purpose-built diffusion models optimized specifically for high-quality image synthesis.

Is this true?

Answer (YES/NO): NO